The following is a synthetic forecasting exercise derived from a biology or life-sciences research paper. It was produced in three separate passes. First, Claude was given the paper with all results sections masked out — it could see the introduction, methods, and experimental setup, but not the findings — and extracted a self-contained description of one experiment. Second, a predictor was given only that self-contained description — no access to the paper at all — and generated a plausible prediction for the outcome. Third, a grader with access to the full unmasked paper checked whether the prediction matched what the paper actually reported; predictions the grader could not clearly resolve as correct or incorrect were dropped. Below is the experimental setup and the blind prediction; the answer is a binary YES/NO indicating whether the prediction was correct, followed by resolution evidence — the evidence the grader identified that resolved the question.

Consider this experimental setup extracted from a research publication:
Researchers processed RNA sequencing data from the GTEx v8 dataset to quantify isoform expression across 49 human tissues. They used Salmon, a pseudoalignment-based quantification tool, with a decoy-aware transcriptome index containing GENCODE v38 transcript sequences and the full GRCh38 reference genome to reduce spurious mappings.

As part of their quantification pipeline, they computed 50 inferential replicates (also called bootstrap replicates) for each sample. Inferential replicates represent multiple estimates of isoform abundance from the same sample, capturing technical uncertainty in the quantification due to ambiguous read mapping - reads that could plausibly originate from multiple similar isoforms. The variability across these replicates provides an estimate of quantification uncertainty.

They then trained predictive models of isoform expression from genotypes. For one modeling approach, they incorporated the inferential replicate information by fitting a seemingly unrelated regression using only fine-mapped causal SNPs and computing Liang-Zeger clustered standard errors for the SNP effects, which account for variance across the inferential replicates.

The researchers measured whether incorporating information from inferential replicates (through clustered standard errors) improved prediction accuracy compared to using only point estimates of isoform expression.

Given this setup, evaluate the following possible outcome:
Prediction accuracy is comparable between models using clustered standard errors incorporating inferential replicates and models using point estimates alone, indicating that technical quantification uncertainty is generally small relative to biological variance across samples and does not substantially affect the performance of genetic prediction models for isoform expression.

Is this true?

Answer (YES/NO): NO